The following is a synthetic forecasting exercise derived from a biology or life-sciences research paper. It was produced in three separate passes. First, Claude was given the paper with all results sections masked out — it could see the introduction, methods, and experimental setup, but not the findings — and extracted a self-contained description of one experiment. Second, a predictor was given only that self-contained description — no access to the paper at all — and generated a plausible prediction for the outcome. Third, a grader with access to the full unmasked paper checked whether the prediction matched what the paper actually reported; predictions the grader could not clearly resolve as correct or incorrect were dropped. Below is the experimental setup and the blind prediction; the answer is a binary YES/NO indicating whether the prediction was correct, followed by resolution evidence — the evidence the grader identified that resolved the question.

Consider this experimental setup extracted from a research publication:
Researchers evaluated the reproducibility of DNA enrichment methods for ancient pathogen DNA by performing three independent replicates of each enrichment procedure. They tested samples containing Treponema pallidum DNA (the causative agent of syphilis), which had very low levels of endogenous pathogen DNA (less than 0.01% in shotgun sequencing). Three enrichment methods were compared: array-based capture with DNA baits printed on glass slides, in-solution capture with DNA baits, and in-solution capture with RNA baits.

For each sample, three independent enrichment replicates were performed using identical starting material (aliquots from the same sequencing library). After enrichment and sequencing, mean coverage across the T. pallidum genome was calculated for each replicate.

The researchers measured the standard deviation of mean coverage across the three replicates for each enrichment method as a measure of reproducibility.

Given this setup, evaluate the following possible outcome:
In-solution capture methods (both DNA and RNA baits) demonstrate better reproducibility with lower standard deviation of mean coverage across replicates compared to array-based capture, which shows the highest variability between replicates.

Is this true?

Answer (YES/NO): NO